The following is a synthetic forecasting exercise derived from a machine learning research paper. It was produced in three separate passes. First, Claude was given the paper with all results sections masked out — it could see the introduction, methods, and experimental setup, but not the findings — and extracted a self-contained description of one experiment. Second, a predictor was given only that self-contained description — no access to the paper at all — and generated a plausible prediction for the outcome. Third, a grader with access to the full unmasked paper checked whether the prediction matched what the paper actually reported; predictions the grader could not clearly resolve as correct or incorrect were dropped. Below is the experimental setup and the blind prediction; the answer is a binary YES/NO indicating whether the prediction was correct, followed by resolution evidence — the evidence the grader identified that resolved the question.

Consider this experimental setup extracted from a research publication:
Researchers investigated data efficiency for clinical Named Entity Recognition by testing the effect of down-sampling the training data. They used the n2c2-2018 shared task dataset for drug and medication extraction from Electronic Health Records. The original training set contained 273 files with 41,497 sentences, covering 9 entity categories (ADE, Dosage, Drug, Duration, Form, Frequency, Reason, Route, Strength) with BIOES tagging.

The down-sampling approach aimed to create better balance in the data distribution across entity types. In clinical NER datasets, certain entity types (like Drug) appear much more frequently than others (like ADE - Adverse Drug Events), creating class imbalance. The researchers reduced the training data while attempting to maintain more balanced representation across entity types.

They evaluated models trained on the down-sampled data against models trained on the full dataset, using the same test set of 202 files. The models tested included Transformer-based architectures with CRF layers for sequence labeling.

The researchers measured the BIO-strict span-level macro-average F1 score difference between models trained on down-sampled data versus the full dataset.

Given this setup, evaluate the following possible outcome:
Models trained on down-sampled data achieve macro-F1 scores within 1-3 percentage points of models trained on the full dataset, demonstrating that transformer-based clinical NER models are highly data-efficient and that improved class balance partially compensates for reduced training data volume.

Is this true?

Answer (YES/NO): YES